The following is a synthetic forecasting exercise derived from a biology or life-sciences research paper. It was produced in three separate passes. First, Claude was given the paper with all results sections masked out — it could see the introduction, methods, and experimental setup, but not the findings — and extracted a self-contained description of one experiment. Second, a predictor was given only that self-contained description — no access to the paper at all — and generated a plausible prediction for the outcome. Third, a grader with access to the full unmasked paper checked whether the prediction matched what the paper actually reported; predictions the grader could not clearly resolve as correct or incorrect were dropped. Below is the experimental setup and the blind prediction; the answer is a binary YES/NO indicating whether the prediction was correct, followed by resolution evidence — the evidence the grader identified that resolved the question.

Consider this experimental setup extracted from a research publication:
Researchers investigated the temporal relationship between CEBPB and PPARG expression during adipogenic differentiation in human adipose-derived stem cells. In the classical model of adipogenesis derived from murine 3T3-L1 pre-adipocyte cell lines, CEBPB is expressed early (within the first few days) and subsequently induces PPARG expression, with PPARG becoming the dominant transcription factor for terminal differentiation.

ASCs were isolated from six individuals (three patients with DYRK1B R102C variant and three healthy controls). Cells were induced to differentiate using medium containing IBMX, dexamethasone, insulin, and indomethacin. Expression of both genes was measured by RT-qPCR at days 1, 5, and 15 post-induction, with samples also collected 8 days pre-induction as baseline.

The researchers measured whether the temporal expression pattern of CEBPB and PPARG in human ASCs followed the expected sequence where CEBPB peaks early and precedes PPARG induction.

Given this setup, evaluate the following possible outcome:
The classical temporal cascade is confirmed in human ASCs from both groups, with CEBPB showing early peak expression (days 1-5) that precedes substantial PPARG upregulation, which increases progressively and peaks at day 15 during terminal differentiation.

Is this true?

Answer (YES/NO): NO